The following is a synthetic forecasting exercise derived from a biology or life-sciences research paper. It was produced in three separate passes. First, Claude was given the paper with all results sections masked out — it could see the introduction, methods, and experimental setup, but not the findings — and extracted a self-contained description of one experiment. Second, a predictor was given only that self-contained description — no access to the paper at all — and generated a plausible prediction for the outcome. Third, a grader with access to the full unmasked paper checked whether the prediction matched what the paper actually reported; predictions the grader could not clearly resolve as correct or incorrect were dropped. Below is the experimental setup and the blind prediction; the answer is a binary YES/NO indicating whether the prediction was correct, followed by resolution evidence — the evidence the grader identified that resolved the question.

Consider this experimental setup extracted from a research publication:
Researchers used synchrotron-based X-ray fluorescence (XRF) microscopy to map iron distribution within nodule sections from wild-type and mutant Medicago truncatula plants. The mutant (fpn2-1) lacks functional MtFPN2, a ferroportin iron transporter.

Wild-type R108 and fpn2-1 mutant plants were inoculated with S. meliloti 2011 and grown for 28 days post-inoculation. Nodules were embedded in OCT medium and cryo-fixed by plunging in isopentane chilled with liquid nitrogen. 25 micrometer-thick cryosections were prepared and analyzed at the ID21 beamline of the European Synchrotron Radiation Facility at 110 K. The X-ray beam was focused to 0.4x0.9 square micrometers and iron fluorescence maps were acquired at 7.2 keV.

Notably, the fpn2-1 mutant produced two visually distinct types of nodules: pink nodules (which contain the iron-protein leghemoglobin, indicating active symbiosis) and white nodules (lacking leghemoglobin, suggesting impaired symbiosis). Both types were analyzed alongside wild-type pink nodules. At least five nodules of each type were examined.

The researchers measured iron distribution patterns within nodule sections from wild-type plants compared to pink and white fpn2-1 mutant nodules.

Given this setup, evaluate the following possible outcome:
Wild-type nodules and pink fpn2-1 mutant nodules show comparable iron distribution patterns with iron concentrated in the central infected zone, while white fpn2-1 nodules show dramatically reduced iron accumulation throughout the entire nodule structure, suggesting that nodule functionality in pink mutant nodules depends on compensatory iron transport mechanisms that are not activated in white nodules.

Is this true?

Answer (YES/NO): NO